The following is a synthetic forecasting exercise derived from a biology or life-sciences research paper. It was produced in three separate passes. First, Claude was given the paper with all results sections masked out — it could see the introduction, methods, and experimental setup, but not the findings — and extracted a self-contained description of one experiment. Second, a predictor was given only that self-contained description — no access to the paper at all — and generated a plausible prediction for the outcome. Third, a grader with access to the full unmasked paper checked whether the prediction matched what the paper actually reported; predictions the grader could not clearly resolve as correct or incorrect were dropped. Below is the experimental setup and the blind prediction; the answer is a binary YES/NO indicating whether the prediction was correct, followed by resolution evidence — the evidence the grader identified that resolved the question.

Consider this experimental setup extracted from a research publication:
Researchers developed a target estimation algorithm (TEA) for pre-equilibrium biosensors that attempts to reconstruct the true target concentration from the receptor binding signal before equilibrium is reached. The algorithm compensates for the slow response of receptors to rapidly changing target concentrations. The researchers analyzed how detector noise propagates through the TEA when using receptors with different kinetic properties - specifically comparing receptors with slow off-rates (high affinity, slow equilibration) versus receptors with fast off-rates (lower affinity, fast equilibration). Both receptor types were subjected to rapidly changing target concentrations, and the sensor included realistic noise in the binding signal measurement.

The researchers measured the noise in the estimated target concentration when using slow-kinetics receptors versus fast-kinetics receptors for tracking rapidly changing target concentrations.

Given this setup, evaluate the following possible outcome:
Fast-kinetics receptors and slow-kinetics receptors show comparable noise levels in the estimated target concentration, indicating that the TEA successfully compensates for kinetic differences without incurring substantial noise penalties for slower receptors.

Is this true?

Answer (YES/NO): NO